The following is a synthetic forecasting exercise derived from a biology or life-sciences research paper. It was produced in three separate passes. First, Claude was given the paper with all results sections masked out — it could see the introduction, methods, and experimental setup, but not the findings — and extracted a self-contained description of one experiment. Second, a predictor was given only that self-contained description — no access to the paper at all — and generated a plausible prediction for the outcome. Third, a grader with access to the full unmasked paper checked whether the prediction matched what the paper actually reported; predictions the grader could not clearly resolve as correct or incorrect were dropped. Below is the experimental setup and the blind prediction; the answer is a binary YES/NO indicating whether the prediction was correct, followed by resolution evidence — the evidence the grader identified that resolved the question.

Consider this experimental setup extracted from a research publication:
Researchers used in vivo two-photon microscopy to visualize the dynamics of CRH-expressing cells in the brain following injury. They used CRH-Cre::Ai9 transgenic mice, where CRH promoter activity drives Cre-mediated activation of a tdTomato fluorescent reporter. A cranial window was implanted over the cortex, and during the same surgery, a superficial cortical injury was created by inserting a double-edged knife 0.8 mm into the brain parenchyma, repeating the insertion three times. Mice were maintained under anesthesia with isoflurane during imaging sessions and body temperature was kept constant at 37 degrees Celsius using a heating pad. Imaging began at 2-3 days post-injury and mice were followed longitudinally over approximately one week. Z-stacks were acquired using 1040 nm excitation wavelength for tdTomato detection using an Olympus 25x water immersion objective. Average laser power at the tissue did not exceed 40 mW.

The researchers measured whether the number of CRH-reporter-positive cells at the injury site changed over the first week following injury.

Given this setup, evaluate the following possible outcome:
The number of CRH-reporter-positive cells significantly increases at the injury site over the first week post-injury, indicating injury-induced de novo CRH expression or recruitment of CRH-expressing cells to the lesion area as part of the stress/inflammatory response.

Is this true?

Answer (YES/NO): YES